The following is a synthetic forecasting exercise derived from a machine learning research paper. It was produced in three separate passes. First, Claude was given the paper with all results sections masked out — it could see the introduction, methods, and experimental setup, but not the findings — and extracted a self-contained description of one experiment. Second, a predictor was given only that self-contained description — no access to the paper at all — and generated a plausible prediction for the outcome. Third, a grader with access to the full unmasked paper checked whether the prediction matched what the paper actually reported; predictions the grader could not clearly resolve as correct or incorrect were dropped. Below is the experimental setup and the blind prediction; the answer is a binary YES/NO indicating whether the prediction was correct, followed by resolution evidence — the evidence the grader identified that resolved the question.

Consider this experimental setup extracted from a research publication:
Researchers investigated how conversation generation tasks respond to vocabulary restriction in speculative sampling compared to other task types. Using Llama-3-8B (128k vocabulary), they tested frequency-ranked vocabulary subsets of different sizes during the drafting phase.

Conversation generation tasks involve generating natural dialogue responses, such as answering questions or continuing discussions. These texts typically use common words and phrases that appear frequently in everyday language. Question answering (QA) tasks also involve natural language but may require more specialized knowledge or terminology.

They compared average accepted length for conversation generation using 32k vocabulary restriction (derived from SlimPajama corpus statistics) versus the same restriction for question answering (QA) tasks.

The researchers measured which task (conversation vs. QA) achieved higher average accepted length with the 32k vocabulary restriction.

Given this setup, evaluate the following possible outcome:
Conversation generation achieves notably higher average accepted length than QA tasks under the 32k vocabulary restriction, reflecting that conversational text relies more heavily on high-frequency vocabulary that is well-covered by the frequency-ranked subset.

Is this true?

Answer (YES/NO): NO